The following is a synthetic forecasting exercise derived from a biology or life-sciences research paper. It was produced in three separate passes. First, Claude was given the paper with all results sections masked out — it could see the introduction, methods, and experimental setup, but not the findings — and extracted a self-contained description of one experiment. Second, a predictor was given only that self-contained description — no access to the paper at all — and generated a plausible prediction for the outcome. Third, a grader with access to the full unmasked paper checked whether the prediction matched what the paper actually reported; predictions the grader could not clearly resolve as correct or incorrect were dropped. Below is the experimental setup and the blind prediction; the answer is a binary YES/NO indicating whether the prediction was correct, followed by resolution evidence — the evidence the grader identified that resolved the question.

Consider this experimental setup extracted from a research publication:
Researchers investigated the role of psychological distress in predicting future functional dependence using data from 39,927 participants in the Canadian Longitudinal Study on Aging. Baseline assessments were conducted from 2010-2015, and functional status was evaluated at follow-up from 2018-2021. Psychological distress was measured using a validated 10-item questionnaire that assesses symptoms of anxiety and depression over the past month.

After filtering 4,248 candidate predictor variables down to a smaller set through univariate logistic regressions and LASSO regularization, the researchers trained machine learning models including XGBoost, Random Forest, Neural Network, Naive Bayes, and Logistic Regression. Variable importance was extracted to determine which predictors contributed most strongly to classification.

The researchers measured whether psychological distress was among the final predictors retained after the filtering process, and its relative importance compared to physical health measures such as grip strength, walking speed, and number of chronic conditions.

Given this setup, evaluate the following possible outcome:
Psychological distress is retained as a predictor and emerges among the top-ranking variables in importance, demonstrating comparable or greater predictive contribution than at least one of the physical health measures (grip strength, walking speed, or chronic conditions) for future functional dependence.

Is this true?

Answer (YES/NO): YES